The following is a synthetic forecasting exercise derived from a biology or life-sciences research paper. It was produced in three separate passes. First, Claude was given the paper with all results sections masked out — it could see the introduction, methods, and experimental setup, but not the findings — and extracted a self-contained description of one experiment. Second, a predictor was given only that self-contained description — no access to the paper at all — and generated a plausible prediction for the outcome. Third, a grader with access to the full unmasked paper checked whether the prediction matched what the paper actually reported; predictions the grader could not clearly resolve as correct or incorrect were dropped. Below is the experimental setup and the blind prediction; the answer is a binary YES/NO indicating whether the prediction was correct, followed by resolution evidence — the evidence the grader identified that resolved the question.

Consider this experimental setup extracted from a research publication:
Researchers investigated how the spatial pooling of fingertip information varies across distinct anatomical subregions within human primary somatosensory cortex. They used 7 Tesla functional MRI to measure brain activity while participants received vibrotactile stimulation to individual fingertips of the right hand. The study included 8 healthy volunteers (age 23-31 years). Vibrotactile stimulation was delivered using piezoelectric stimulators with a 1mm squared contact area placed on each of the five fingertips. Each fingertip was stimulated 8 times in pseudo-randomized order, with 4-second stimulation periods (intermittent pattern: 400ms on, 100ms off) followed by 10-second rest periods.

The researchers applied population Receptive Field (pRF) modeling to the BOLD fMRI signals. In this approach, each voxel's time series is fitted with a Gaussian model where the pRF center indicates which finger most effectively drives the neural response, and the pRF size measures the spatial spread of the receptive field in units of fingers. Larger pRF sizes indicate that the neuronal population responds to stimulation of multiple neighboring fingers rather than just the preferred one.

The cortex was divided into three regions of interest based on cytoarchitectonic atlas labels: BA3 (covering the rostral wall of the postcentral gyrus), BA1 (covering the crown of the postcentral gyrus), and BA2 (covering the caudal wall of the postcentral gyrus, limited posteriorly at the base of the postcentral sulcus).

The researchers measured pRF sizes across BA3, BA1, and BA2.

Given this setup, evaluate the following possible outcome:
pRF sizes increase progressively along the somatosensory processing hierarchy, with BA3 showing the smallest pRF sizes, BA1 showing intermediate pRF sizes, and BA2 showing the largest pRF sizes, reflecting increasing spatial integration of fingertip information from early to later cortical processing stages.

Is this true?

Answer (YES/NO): YES